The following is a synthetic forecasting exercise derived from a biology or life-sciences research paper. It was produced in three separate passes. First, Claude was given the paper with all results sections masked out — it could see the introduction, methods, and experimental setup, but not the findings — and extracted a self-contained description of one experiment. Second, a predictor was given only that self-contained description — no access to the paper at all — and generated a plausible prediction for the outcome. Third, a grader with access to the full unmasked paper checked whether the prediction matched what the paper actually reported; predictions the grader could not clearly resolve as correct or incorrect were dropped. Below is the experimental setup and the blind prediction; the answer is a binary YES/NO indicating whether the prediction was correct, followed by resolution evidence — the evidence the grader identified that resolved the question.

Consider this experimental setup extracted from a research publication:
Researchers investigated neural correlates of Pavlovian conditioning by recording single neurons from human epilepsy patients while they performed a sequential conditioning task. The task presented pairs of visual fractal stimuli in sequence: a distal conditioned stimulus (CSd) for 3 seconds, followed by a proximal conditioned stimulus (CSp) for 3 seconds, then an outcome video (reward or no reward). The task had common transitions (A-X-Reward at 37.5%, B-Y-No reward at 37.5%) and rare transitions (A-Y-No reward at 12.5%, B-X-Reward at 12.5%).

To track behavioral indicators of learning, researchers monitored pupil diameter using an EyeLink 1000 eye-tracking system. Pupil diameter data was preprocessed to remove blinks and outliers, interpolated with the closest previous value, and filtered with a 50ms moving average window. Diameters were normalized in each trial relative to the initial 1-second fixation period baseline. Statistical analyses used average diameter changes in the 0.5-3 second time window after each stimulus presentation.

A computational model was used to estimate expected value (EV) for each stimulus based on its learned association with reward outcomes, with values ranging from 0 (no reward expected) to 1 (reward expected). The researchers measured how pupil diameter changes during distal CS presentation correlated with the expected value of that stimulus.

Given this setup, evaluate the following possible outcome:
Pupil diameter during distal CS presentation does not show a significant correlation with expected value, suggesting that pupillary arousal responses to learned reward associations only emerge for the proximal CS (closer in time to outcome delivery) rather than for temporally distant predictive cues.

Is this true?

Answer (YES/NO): NO